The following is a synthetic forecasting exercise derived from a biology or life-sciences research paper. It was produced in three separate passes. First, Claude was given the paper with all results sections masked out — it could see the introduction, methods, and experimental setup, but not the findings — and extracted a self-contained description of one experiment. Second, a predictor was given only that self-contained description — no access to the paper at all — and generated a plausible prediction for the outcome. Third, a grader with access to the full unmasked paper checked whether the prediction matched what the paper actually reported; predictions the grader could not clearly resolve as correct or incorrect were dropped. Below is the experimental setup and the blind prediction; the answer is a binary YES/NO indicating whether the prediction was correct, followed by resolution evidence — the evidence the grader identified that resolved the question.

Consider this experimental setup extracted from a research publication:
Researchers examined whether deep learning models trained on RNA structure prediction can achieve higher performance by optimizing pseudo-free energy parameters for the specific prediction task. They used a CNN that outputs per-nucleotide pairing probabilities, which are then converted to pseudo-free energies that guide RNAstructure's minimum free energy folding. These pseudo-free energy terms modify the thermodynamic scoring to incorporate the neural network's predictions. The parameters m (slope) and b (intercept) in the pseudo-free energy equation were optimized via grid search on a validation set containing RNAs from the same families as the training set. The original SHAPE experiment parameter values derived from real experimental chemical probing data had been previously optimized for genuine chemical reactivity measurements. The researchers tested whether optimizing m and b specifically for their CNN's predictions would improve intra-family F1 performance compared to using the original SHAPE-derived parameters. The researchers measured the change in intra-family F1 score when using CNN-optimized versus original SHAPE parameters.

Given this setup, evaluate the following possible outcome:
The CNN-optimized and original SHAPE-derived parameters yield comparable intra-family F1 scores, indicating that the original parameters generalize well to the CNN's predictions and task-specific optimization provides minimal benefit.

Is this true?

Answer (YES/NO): NO